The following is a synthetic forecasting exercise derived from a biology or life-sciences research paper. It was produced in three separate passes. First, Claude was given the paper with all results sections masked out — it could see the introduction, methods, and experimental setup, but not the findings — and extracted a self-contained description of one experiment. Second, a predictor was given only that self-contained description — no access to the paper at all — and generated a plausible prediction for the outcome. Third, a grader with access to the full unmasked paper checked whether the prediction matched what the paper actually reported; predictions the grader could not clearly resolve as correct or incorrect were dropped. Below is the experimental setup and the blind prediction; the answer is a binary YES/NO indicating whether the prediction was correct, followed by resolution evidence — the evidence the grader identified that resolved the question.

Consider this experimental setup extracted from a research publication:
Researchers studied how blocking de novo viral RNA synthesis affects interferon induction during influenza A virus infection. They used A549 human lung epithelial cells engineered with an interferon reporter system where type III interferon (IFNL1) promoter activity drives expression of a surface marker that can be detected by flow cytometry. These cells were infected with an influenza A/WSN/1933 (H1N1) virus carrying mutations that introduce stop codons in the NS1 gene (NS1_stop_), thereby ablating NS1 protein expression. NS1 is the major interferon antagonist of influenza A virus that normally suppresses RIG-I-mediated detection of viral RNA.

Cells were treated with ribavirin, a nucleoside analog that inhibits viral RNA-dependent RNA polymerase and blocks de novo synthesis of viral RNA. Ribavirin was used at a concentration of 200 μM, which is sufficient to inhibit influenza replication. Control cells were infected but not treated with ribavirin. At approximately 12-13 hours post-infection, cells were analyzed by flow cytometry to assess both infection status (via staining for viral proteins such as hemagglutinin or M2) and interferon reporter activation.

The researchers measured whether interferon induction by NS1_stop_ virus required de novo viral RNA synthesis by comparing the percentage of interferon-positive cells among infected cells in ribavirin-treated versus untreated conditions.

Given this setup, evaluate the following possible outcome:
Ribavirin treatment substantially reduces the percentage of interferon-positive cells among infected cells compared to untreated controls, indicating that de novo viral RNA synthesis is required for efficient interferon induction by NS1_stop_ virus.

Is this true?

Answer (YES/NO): YES